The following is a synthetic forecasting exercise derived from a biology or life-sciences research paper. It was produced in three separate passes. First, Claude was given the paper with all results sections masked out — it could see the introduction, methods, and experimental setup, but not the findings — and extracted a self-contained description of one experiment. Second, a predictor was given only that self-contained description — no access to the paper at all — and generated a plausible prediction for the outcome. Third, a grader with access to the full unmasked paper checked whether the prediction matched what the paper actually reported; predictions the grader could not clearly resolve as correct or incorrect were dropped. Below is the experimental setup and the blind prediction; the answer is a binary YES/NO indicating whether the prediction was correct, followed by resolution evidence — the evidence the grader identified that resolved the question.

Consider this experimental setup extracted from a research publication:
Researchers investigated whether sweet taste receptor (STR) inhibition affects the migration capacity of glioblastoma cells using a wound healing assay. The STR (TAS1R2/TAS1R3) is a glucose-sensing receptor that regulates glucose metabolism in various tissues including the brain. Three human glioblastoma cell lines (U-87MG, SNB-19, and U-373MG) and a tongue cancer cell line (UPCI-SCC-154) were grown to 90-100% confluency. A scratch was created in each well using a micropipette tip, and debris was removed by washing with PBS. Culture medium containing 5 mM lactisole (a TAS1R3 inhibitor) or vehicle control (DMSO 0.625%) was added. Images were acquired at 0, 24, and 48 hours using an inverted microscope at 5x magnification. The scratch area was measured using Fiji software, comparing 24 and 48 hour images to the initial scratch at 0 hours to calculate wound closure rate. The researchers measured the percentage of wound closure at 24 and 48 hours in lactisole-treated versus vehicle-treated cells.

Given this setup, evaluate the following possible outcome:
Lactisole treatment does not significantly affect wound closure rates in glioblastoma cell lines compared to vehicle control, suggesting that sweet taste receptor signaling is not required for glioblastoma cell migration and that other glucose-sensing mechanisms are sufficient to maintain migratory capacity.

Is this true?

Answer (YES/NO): NO